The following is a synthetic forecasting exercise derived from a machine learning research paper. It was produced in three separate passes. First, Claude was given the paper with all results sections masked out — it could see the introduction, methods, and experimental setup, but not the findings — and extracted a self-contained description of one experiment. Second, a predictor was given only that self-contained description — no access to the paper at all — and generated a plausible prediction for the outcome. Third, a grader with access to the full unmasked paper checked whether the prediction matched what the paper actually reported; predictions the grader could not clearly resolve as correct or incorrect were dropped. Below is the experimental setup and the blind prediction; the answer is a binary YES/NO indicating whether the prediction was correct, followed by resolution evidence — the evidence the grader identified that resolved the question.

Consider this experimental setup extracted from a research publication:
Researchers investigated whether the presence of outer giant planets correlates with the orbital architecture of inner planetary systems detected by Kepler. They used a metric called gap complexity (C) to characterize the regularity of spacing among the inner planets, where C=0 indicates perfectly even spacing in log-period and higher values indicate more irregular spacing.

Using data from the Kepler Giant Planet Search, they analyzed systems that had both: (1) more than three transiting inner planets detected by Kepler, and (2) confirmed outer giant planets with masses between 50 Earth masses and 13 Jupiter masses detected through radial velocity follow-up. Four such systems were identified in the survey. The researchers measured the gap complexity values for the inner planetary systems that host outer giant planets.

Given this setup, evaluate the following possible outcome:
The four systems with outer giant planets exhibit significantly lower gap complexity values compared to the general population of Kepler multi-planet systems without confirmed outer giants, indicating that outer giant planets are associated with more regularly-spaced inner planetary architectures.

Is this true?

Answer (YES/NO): NO